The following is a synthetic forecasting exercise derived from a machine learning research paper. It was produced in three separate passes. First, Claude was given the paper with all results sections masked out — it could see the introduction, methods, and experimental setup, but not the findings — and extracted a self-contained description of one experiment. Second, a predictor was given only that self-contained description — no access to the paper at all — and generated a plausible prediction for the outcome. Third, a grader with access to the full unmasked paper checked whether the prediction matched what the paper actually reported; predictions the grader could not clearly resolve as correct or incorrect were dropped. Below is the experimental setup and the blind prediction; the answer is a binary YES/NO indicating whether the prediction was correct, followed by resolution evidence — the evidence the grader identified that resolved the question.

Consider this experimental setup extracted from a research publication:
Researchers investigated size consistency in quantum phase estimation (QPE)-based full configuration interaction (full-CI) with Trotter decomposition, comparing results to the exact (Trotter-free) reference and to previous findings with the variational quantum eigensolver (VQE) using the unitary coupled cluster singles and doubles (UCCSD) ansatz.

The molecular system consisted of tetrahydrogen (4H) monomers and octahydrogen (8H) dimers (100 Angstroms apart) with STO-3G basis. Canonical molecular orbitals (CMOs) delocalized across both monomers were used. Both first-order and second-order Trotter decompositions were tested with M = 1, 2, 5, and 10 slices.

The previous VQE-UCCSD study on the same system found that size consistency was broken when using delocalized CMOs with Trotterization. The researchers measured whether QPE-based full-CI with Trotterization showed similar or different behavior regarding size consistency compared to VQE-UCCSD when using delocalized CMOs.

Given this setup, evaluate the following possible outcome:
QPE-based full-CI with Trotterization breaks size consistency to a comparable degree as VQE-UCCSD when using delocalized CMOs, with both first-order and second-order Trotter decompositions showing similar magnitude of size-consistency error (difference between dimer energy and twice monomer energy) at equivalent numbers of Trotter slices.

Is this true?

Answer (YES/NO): NO